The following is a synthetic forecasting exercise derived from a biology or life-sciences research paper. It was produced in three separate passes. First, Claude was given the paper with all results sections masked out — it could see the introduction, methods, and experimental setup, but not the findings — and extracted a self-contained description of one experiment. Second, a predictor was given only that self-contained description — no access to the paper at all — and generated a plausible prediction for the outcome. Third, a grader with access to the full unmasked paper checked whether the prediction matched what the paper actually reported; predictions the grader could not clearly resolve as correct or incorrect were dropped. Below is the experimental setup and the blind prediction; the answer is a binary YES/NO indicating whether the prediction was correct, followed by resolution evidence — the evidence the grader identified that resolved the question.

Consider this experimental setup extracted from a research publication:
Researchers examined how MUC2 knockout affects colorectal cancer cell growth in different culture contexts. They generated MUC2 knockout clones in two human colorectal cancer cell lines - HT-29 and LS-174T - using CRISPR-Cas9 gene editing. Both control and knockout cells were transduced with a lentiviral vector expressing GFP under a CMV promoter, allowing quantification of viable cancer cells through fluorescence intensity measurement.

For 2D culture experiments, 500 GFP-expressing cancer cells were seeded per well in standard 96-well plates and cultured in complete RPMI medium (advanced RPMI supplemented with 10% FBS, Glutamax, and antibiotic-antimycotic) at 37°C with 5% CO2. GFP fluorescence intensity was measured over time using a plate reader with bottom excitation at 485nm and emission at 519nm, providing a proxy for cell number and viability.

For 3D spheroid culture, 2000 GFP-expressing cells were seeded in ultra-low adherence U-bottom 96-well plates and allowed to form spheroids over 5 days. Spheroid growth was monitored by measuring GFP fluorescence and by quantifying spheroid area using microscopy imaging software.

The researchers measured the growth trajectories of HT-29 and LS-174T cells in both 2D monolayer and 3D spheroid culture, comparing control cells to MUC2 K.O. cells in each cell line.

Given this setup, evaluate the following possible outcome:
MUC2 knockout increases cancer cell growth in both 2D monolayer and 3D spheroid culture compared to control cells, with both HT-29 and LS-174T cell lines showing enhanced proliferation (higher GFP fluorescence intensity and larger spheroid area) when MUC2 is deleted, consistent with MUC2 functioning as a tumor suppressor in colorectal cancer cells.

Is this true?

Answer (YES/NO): NO